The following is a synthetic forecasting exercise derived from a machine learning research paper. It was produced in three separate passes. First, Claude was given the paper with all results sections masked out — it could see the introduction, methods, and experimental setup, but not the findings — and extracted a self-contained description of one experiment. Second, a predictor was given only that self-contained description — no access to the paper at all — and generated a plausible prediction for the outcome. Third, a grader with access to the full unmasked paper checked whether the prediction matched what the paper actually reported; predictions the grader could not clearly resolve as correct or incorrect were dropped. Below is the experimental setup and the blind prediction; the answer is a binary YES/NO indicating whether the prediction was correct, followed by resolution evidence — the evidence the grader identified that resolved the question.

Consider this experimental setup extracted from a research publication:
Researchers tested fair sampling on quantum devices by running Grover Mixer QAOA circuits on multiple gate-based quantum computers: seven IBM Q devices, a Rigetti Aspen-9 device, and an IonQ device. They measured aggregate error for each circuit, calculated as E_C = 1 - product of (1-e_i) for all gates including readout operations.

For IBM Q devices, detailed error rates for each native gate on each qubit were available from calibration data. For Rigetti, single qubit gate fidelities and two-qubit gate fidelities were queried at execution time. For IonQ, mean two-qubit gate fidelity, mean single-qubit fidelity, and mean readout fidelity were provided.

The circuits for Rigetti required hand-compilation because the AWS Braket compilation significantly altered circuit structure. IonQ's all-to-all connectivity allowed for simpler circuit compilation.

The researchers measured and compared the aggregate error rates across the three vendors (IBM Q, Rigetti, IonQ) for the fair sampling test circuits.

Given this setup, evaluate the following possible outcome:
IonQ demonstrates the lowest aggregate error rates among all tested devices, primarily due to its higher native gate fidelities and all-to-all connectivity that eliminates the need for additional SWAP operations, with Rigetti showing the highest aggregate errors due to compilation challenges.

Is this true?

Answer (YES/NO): NO